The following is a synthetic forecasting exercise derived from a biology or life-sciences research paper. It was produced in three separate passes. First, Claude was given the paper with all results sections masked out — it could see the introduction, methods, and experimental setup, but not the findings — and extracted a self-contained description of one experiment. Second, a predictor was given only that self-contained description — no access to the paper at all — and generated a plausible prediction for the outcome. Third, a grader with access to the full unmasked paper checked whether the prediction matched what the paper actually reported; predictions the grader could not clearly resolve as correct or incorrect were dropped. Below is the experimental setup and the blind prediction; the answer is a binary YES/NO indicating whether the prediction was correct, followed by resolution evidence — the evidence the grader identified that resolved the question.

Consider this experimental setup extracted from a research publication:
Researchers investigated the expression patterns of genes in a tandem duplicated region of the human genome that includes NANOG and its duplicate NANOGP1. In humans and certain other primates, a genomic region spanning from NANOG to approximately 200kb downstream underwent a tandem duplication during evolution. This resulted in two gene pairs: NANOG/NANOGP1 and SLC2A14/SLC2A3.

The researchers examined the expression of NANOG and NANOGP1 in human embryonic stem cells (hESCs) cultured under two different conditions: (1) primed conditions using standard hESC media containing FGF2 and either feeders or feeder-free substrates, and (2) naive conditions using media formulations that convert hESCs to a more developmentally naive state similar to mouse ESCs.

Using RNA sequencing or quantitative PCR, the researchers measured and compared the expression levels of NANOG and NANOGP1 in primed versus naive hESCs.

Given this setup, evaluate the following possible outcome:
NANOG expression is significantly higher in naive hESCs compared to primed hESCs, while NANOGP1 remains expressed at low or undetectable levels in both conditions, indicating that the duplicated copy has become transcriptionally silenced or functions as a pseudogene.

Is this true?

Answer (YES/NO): NO